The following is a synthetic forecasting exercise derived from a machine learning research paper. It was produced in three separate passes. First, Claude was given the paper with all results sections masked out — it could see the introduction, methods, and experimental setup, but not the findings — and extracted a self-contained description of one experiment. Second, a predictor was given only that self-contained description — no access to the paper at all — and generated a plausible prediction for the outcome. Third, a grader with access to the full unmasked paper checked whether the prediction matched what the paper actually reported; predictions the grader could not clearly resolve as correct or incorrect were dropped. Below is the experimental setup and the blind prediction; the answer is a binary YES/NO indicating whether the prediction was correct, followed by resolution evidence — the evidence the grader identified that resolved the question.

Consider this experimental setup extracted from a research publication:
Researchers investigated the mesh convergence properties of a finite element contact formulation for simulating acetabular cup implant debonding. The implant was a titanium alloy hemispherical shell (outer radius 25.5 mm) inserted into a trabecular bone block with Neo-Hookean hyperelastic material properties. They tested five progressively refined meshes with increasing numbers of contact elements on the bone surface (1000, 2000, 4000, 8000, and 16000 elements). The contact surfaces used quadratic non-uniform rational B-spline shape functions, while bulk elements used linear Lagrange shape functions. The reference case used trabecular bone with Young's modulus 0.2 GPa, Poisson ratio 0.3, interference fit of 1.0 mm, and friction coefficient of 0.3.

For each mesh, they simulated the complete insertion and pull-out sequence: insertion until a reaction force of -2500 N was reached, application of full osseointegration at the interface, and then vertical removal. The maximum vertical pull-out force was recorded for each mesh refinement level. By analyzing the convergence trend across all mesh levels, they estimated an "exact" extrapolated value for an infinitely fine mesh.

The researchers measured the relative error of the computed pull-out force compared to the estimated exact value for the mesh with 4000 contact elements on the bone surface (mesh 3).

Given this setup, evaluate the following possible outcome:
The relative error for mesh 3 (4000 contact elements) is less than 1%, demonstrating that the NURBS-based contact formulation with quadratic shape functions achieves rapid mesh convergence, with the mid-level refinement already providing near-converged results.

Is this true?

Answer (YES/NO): NO